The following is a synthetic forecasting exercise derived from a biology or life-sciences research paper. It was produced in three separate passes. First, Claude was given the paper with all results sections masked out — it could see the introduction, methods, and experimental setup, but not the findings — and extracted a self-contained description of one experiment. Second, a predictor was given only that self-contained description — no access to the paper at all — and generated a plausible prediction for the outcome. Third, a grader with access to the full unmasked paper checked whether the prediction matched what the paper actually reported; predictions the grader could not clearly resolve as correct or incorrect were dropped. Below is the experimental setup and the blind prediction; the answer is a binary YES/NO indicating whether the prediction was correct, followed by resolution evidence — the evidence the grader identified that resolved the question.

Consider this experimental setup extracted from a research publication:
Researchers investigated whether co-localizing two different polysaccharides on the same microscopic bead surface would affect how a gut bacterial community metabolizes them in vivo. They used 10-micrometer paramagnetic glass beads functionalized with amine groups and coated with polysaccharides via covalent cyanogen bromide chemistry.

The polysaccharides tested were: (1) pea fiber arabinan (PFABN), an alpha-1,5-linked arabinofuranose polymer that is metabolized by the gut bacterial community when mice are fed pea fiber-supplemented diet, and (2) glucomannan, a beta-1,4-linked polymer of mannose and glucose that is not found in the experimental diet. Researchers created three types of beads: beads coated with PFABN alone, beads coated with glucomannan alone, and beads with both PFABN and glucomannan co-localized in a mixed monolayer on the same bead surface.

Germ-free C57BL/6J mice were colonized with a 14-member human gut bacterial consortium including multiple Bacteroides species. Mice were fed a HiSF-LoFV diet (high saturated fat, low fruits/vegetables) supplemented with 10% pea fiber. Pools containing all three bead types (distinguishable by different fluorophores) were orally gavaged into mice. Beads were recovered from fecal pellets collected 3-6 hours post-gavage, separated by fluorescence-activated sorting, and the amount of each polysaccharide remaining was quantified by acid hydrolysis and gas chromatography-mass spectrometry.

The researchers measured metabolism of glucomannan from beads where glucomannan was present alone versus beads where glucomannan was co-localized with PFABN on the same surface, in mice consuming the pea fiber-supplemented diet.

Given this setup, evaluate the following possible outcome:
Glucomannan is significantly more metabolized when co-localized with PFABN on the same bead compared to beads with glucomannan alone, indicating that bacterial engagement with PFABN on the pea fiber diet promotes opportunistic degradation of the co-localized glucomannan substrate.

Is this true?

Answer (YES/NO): YES